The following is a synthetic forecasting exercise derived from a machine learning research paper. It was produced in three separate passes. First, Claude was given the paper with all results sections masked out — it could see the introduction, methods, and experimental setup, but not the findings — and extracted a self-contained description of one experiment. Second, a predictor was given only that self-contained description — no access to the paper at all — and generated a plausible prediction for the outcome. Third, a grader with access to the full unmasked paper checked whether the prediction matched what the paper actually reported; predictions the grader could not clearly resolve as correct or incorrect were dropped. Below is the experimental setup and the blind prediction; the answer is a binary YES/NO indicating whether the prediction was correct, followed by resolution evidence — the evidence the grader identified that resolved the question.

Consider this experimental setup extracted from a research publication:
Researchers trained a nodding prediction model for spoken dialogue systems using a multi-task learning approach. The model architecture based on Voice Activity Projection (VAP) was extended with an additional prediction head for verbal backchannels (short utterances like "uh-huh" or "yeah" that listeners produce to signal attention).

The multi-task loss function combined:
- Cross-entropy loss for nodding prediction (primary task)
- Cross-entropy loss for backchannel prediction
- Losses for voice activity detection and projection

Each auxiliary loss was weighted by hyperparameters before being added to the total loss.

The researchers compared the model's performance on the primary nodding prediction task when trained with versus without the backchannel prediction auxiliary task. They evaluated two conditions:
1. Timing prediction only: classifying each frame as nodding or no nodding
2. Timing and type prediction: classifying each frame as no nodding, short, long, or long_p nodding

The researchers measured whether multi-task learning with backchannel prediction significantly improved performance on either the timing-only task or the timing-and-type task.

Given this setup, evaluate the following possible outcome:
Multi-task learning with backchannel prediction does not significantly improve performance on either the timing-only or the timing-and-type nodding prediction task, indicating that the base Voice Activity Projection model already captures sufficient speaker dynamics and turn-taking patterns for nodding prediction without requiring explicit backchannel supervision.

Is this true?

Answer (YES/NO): NO